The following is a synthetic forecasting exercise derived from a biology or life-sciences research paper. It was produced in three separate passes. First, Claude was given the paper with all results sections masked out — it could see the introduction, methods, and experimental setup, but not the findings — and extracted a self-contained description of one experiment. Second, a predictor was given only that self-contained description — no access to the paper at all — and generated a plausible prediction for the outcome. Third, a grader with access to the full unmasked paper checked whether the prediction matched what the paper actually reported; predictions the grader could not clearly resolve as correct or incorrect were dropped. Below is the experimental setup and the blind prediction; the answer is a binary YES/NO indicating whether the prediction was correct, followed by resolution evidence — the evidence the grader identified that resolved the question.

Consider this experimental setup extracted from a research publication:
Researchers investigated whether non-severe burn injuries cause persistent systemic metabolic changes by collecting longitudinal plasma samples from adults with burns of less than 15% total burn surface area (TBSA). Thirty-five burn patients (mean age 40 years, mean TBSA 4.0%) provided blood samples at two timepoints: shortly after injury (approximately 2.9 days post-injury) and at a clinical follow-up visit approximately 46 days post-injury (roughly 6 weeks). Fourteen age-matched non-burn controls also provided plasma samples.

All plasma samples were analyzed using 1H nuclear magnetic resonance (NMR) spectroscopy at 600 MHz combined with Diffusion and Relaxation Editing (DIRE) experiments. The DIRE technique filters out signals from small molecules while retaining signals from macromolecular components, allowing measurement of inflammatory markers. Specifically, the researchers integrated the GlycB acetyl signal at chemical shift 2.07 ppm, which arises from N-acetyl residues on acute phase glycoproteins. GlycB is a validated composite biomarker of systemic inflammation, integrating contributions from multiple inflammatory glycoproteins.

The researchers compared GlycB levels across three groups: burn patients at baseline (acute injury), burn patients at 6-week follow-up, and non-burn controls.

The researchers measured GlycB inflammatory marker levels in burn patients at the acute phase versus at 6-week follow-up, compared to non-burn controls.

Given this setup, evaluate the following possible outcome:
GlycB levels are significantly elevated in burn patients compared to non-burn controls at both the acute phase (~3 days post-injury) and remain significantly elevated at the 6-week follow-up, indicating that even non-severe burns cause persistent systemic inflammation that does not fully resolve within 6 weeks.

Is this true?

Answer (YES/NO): YES